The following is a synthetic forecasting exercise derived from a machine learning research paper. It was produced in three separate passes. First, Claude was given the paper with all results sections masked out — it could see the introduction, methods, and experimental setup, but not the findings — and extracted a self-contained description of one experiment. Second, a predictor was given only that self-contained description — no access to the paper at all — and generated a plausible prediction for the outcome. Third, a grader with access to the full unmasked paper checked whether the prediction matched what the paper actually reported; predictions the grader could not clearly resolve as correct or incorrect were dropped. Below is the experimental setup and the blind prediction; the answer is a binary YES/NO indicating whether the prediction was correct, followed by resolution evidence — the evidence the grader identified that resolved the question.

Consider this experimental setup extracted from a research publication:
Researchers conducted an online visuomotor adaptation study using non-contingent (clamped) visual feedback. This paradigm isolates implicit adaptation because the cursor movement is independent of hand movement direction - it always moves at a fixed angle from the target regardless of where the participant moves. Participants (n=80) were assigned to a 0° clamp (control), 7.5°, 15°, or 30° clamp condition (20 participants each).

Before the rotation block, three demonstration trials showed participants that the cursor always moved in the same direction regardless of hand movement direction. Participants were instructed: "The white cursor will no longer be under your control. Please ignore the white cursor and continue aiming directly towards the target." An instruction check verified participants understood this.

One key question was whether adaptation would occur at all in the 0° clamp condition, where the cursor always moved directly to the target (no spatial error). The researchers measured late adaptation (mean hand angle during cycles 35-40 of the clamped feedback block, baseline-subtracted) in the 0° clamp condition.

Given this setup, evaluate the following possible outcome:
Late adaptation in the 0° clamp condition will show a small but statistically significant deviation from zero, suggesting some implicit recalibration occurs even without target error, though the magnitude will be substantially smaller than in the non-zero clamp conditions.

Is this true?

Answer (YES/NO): NO